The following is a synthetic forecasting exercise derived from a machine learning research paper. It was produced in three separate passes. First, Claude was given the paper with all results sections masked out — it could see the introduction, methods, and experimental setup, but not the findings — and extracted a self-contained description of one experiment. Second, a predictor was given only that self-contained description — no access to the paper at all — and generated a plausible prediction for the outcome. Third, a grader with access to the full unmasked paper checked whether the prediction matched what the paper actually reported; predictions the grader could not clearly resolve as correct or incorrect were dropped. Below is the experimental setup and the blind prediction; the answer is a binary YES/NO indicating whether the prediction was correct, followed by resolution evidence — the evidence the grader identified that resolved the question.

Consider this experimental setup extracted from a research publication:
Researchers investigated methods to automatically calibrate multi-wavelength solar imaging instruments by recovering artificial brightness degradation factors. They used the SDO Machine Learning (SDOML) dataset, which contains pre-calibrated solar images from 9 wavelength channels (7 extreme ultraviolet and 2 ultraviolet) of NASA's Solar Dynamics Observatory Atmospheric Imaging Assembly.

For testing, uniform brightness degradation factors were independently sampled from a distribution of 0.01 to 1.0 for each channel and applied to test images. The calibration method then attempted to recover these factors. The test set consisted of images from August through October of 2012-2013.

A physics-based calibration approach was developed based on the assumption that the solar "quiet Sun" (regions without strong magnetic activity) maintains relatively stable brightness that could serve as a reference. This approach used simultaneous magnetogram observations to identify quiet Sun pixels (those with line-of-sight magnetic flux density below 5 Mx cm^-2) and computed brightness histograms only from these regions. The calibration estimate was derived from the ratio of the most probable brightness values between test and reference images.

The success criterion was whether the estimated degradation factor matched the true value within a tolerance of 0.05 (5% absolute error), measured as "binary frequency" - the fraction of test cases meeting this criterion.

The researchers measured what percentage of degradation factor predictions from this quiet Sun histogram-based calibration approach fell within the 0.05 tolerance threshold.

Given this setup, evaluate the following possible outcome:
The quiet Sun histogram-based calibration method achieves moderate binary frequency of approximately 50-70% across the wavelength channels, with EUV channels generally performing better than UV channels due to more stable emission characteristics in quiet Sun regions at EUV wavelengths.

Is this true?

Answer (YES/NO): NO